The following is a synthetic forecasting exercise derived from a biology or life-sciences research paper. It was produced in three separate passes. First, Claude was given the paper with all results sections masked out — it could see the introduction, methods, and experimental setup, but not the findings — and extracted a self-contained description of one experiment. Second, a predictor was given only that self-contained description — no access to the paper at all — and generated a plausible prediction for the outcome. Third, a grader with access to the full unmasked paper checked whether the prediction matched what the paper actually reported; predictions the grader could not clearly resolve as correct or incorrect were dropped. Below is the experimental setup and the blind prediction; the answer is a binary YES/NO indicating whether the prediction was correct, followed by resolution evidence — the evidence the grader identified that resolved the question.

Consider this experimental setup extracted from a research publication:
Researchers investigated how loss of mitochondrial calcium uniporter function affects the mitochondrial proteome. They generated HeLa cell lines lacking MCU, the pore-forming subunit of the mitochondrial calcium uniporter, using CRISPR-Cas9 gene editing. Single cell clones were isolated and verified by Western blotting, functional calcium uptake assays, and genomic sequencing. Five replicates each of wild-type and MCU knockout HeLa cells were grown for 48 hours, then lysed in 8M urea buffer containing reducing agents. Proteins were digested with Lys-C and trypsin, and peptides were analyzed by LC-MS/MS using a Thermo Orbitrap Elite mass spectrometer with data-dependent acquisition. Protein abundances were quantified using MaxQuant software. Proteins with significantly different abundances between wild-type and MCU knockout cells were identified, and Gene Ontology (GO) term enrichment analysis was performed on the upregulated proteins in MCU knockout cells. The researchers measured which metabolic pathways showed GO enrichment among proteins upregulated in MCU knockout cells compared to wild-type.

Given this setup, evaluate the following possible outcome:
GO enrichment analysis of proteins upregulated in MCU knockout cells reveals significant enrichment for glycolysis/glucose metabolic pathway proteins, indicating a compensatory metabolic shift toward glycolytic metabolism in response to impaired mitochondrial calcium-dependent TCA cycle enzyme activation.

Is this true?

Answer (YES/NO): NO